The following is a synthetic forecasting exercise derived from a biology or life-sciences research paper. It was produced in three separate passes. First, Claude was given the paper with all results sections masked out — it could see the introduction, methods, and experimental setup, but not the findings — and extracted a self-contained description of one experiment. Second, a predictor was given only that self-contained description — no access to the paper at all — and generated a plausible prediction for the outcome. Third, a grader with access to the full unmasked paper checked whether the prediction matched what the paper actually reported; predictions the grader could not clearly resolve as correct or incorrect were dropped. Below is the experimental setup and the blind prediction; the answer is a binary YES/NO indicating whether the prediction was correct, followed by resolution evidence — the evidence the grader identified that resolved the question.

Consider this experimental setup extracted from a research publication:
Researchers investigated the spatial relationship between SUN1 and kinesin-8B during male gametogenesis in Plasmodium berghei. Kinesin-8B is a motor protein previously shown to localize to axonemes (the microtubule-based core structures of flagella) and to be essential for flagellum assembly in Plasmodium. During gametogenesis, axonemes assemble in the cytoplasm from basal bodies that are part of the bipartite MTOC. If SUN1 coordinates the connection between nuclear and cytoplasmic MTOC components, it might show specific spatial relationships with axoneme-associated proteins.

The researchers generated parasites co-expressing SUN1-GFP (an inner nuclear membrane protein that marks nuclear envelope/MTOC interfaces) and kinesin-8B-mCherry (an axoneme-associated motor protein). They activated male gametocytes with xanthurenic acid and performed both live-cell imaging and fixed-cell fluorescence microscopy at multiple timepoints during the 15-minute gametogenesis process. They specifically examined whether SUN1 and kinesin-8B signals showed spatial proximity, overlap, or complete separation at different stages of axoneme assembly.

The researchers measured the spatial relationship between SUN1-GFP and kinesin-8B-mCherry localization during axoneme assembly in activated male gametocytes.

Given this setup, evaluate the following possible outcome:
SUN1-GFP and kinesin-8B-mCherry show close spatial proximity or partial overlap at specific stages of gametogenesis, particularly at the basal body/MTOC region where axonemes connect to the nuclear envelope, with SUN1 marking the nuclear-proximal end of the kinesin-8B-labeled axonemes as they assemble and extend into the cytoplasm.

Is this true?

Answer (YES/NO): NO